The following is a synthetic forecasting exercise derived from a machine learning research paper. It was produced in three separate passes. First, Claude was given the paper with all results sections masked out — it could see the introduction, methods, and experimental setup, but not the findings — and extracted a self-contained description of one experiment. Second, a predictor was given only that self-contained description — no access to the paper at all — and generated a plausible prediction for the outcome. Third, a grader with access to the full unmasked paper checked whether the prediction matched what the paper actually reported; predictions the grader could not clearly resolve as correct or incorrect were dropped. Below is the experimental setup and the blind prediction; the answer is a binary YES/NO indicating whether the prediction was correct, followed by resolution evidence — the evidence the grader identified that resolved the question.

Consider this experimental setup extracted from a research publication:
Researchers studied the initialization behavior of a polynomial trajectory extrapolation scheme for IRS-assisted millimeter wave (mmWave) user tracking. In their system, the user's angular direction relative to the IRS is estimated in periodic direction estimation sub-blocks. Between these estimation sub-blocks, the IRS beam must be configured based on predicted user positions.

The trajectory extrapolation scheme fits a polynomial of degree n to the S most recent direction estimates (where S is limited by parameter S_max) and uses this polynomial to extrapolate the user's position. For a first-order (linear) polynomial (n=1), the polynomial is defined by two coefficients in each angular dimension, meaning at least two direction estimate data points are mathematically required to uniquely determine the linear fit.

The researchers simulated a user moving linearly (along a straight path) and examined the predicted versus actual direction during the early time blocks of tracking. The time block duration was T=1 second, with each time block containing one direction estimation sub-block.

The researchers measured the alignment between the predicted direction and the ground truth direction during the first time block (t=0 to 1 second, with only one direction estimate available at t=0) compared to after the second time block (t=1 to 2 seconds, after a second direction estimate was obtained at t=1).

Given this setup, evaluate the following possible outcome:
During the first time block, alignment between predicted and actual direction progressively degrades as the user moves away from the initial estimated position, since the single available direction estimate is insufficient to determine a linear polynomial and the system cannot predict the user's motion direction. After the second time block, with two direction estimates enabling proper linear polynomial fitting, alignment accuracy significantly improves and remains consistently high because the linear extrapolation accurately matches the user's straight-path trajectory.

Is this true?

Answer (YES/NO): YES